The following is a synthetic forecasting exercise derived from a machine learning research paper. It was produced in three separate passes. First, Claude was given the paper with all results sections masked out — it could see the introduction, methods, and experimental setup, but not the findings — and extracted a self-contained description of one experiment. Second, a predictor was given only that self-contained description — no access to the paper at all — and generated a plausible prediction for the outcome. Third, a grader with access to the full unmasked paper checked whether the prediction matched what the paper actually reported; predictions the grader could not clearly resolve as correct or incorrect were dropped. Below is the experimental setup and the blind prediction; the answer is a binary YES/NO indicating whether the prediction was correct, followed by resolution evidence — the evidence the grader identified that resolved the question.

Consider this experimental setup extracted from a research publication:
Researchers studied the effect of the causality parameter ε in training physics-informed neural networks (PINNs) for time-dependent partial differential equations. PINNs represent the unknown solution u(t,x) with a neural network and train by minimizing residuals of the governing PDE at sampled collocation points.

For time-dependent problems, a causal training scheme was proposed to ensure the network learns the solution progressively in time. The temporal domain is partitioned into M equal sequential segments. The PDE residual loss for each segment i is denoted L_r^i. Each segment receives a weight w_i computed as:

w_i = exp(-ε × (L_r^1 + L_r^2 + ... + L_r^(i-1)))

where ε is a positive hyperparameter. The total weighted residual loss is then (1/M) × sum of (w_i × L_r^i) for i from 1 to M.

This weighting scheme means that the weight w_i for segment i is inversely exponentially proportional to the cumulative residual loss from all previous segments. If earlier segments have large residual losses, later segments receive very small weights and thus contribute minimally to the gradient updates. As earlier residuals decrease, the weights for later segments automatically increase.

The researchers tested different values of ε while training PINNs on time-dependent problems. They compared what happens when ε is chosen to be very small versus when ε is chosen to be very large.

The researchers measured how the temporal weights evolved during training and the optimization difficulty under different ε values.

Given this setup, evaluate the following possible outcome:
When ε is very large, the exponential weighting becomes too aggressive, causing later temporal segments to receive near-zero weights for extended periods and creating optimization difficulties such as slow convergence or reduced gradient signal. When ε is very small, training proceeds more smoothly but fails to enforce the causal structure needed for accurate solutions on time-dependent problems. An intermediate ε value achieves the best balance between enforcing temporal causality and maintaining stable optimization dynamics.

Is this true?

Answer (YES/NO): YES